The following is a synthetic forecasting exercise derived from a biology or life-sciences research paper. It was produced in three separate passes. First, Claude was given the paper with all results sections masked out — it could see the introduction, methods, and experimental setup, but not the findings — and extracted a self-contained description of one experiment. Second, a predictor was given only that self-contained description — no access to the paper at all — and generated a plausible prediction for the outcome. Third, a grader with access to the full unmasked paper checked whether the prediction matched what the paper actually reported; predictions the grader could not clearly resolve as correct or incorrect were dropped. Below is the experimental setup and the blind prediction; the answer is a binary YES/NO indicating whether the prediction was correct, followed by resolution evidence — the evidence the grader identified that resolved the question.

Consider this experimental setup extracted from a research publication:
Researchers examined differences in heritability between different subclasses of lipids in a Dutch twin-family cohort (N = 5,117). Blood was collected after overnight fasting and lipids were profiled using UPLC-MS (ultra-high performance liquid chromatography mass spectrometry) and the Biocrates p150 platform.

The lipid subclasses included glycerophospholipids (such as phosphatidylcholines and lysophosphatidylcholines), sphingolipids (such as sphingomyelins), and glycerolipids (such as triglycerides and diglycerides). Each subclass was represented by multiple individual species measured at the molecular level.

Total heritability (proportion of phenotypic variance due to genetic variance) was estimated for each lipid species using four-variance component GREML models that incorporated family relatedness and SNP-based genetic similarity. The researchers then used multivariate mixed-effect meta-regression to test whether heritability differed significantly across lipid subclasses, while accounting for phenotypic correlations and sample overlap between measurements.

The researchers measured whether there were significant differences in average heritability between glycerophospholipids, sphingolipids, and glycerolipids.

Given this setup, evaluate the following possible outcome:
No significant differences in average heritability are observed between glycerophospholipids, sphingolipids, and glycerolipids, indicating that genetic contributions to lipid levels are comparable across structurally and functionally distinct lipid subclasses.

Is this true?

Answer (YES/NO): YES